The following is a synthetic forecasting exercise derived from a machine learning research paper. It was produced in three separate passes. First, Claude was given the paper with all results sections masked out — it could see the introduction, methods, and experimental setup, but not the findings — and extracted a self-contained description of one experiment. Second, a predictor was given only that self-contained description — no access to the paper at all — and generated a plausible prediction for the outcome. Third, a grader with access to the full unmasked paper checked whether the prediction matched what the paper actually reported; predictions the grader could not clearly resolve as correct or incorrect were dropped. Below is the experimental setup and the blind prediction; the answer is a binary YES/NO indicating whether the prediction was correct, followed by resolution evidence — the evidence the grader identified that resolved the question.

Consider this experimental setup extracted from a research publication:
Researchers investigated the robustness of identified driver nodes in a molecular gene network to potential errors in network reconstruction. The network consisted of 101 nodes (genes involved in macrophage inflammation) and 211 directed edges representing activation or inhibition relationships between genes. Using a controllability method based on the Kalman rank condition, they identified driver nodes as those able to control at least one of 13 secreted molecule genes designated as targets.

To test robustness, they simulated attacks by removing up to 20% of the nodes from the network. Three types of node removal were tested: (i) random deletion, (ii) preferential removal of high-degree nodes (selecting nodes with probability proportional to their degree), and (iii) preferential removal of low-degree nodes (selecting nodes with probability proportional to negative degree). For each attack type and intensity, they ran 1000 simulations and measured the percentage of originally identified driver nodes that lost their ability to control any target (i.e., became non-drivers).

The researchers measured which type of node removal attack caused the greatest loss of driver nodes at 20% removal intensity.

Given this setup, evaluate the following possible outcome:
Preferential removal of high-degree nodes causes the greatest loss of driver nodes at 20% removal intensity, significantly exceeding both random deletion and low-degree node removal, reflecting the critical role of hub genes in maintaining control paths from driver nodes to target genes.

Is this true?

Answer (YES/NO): YES